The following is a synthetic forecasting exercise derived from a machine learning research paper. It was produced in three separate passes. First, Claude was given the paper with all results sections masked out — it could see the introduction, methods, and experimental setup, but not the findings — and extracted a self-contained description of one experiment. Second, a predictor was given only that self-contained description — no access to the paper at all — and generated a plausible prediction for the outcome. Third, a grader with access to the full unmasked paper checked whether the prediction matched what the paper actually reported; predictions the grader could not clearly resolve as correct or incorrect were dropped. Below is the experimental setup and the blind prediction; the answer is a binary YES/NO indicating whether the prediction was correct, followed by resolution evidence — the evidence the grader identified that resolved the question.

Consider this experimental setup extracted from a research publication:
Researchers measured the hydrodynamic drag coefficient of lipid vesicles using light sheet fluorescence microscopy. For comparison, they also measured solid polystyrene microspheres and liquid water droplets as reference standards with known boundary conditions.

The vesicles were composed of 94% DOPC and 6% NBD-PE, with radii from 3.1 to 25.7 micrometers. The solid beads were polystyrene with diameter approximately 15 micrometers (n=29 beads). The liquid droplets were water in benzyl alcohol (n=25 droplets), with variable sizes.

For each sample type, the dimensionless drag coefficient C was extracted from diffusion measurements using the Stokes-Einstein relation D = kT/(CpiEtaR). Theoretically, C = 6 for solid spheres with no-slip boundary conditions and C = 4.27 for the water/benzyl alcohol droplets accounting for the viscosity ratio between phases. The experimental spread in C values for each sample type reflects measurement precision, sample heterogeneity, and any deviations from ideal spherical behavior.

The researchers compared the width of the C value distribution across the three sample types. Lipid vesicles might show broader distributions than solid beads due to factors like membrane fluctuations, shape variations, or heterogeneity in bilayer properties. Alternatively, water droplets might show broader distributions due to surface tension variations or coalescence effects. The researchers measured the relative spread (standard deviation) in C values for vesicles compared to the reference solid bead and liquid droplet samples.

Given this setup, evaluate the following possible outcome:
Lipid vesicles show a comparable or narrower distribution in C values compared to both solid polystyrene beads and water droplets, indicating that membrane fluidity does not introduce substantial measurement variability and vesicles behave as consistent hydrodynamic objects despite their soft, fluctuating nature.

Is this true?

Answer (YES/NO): YES